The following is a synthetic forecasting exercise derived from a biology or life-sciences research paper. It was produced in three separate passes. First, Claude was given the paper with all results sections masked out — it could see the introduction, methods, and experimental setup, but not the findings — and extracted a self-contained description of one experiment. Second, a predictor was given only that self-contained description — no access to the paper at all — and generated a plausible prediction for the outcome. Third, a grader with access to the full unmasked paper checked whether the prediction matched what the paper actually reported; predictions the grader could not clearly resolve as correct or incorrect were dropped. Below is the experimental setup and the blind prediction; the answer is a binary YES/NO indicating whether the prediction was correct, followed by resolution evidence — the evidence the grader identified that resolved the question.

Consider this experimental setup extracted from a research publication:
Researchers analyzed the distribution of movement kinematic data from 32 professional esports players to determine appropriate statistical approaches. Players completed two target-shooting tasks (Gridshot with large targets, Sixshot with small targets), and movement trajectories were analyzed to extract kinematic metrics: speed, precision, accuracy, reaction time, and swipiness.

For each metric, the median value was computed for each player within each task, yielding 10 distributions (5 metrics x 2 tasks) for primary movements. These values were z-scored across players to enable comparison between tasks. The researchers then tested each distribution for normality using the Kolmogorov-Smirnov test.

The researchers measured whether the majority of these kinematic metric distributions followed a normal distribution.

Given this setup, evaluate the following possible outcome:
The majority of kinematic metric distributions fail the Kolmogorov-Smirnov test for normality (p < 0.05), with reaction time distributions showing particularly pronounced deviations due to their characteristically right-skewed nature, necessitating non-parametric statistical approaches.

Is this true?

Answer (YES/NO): NO